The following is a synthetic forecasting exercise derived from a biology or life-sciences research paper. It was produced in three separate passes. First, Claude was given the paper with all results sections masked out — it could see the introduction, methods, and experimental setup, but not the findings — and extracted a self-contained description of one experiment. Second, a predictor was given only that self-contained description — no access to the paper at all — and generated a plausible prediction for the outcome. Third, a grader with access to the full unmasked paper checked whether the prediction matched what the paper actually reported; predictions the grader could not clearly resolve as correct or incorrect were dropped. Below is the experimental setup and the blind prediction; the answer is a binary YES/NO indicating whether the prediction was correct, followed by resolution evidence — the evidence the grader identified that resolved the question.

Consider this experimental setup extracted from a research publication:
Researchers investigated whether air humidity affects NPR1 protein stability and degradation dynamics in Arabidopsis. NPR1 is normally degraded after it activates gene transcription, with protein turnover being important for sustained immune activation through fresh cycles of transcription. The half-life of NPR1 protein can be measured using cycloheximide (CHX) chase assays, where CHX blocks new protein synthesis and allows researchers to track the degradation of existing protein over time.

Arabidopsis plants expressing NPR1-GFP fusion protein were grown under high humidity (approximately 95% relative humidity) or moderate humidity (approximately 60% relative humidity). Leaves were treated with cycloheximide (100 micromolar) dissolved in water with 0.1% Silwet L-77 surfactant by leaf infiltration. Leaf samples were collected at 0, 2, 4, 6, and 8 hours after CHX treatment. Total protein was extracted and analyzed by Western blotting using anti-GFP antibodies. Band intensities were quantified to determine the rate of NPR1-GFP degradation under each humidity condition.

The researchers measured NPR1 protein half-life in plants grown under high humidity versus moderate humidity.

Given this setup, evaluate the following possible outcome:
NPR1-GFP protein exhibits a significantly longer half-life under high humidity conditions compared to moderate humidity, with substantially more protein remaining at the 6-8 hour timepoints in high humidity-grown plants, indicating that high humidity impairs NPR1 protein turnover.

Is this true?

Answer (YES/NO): YES